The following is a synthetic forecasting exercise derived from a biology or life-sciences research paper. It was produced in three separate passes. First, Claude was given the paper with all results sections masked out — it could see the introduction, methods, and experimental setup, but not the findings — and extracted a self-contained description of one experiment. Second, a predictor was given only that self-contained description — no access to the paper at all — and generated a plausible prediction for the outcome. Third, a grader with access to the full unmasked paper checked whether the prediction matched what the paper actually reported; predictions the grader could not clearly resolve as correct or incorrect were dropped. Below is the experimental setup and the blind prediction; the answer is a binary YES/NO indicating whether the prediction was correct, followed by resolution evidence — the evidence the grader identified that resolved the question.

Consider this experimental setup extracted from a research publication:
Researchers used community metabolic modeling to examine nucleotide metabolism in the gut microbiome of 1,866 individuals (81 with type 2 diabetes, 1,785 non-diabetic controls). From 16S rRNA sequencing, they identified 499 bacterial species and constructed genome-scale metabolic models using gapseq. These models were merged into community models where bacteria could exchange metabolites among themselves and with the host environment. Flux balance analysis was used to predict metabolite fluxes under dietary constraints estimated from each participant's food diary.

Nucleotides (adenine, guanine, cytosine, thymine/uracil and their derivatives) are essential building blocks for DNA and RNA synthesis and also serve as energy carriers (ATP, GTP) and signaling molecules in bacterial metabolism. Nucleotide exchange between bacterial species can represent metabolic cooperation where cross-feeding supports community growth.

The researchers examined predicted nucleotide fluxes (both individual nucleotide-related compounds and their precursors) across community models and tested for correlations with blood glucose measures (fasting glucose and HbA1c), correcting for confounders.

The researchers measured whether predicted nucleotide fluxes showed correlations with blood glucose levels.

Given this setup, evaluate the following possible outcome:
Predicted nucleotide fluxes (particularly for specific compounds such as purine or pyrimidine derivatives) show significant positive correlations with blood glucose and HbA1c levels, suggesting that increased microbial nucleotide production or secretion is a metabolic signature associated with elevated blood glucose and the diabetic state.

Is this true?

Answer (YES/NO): YES